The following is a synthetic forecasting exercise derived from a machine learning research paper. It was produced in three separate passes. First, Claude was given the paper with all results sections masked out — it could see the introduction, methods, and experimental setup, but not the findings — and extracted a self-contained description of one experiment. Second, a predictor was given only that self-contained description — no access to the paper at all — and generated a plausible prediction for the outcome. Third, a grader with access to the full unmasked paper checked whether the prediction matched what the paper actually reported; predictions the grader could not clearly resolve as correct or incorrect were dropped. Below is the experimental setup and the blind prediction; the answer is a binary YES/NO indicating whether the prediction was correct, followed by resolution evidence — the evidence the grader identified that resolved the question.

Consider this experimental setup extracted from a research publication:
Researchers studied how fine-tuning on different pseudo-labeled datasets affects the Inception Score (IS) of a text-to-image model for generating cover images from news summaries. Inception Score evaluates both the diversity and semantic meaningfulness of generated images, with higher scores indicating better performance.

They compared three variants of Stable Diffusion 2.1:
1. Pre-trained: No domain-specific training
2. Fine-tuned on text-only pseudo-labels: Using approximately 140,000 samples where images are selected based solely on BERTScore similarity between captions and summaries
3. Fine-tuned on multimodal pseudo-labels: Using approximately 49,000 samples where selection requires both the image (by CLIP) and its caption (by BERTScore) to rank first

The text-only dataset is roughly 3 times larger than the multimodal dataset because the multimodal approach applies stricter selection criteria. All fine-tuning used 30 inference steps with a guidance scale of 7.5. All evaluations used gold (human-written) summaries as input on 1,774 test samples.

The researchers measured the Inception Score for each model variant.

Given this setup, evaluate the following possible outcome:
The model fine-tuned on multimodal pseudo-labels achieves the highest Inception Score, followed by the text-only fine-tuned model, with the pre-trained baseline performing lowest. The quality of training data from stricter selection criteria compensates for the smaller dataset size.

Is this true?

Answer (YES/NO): NO